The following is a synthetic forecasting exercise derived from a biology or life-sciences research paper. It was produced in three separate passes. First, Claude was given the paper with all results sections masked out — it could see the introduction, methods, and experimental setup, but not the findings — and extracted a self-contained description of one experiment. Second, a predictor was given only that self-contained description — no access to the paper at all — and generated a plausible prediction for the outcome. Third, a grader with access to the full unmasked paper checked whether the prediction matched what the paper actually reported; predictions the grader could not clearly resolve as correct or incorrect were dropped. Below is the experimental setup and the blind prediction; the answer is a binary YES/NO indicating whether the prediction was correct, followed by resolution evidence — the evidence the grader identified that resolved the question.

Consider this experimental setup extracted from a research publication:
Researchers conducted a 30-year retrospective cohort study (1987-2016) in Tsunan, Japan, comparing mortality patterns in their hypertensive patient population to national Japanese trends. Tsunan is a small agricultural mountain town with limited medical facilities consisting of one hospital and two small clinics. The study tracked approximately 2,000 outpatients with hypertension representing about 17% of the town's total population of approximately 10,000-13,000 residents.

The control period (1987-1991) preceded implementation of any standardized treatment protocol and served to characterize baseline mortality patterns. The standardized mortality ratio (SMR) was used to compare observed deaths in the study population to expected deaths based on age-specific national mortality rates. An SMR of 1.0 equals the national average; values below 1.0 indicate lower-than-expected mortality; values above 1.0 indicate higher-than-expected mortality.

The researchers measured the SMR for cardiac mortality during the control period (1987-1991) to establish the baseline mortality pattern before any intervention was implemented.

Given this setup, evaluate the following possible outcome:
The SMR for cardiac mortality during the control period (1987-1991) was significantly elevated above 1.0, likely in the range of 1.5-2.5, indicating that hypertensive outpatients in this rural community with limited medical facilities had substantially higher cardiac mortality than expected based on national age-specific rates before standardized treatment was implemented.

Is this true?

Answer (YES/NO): NO